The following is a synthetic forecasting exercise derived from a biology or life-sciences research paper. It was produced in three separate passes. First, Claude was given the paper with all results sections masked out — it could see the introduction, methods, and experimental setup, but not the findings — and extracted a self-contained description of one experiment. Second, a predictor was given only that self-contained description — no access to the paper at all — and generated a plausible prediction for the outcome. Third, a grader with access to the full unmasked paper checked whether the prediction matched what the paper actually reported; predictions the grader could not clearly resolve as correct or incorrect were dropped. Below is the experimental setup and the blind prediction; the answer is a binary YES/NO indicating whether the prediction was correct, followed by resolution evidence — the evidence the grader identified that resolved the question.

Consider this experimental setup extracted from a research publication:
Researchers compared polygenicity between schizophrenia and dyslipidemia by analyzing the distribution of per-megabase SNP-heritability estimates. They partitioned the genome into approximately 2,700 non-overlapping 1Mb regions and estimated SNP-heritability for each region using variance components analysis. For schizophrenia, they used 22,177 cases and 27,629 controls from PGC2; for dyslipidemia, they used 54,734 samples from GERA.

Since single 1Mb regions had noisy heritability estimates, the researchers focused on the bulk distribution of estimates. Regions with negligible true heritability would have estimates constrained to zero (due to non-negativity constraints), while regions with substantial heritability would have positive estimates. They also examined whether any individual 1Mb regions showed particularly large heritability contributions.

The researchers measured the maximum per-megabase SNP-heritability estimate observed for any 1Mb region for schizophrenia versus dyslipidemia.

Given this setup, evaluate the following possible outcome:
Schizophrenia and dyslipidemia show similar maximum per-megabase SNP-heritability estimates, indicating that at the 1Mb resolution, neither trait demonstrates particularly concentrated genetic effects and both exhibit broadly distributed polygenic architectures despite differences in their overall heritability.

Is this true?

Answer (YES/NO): NO